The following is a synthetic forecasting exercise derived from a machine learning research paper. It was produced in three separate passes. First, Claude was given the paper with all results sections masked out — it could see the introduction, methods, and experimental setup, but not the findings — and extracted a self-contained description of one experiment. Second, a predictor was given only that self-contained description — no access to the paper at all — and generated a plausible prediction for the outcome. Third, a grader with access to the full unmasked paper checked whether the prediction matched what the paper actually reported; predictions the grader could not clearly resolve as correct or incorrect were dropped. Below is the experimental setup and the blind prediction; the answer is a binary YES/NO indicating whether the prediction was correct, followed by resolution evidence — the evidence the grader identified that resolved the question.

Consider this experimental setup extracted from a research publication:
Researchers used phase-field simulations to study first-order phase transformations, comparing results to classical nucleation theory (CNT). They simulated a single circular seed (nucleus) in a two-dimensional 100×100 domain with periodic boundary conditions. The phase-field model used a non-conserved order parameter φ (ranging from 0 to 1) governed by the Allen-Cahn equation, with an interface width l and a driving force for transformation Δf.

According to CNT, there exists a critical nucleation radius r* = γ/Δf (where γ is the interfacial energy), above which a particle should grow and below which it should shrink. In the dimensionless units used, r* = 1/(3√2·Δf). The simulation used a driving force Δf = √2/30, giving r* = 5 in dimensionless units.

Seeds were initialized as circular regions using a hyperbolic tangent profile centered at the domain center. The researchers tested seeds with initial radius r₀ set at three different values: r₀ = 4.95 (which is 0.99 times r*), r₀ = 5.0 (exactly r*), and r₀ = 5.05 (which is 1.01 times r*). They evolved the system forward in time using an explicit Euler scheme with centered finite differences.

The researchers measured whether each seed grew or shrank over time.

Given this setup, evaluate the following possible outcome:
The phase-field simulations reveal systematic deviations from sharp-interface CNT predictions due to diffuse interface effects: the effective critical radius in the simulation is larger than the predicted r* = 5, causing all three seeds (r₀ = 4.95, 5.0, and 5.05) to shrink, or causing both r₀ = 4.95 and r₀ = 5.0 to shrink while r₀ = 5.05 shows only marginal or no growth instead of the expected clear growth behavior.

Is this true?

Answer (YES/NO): NO